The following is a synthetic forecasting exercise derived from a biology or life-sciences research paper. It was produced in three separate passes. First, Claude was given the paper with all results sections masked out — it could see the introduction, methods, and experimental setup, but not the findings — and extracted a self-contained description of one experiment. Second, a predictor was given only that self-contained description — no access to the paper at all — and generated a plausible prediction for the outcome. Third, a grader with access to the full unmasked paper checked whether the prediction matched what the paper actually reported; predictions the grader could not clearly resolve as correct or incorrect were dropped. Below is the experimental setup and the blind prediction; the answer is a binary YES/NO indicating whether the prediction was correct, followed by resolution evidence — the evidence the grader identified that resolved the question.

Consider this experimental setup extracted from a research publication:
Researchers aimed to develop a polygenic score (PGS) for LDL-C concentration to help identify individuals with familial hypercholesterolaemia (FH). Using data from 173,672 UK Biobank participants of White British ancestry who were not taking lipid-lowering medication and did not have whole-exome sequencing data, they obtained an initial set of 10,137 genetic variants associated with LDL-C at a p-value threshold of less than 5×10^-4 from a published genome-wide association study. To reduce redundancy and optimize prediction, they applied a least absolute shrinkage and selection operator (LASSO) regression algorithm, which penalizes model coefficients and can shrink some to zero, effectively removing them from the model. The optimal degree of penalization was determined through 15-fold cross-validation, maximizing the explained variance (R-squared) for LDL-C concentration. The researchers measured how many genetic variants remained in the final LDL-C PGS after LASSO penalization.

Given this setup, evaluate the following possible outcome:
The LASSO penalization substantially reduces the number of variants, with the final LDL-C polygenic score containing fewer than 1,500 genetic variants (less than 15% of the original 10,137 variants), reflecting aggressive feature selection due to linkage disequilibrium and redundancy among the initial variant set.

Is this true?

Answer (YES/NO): YES